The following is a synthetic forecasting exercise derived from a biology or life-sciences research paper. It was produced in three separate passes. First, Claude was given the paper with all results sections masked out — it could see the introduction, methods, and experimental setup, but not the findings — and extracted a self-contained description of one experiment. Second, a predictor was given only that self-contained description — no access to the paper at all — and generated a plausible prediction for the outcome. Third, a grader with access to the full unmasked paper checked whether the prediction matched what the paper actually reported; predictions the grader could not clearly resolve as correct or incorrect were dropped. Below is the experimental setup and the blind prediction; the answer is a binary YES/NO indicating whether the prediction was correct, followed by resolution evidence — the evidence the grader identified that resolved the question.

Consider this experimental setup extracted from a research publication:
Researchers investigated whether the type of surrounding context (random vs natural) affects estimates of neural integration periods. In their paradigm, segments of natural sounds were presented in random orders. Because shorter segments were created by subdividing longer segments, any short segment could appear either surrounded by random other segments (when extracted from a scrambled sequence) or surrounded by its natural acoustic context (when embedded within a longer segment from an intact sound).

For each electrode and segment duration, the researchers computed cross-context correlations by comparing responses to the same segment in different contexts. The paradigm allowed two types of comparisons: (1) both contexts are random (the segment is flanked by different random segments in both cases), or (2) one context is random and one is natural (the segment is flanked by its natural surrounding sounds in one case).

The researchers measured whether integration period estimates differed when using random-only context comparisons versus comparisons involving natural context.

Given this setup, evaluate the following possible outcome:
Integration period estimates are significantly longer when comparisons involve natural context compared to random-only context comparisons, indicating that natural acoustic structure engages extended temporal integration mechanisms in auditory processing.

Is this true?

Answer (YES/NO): NO